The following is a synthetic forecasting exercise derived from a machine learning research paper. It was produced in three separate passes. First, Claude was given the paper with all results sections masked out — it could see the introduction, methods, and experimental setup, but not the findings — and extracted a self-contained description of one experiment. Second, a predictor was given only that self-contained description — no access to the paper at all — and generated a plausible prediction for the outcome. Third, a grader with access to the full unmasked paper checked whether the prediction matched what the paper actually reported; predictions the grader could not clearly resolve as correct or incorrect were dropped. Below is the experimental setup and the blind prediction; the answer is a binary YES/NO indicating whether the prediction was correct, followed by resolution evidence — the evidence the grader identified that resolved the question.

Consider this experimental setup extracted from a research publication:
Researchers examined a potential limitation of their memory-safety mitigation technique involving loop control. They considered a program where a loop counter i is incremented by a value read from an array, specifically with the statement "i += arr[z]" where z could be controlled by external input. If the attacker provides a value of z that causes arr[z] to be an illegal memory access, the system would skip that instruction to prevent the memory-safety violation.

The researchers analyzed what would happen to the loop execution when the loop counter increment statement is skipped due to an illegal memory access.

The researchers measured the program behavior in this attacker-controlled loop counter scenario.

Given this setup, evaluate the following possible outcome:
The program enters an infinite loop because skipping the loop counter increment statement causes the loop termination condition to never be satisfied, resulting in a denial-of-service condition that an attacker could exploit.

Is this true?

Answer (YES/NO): YES